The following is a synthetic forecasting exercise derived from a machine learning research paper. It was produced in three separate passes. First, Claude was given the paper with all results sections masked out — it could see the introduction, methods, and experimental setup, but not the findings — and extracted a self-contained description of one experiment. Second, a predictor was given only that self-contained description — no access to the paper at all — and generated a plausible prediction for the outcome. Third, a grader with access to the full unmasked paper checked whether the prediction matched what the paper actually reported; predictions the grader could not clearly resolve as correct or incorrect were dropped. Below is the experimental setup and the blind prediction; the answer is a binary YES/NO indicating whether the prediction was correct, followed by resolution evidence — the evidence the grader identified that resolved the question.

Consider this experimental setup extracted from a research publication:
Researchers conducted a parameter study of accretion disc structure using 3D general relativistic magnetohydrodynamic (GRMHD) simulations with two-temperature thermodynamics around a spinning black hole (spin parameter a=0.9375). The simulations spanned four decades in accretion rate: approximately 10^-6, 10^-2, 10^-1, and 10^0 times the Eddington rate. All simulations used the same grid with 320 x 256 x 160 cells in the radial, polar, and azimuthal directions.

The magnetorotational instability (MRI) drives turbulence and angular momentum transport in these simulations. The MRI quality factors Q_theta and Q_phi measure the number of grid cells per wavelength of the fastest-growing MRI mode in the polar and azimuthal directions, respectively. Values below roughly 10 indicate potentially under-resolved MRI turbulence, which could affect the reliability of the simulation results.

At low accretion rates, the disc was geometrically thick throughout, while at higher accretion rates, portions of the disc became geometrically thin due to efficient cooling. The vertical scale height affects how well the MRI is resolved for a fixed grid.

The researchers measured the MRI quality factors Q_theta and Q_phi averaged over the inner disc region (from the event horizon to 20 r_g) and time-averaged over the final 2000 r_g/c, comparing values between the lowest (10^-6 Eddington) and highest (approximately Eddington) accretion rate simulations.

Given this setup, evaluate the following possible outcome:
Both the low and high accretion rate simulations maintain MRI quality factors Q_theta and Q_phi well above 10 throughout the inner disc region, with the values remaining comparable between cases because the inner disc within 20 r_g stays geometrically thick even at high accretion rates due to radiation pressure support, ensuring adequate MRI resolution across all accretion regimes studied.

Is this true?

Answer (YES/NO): NO